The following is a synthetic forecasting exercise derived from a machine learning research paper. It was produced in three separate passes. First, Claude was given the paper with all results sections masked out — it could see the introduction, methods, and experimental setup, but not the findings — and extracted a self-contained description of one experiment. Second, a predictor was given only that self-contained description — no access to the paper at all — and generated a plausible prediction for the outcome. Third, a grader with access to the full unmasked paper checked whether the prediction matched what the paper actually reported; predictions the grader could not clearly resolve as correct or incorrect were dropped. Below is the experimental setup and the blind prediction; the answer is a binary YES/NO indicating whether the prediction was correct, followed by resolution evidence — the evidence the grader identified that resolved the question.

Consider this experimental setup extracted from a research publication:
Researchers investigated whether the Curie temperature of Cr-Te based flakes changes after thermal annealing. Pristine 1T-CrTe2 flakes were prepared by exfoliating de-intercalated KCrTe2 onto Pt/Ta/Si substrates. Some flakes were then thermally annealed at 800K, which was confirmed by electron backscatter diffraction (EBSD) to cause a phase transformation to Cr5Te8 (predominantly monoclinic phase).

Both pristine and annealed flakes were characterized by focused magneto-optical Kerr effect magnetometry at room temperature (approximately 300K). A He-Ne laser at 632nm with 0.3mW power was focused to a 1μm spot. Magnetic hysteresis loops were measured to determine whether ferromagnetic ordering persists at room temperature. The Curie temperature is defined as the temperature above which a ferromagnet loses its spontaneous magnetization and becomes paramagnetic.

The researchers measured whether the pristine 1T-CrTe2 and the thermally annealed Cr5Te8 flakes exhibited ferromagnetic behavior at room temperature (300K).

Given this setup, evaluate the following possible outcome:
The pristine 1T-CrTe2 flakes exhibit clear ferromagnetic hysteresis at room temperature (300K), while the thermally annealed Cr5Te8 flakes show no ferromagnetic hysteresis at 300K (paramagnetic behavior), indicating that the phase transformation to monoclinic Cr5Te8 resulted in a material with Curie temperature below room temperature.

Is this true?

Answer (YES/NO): YES